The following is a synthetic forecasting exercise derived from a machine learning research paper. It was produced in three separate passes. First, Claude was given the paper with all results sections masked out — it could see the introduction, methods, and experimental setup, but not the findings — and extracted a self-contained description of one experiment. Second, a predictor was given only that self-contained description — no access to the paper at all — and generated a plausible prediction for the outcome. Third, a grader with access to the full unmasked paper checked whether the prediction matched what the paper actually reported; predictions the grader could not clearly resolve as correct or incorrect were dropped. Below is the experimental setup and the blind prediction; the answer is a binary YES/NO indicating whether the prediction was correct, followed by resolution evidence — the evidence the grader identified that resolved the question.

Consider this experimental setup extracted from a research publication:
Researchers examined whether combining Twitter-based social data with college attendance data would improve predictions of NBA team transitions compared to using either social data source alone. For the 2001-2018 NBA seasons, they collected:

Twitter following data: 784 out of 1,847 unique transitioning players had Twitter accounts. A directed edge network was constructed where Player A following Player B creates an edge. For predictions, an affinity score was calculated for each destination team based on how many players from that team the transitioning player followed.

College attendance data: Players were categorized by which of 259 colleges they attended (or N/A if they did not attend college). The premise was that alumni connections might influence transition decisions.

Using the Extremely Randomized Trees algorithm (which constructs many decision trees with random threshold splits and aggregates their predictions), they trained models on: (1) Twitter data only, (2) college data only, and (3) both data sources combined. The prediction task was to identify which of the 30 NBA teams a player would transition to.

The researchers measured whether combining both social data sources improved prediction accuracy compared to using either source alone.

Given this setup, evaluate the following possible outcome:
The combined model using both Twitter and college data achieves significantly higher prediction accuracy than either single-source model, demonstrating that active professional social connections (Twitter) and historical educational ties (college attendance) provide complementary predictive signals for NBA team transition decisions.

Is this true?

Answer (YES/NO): NO